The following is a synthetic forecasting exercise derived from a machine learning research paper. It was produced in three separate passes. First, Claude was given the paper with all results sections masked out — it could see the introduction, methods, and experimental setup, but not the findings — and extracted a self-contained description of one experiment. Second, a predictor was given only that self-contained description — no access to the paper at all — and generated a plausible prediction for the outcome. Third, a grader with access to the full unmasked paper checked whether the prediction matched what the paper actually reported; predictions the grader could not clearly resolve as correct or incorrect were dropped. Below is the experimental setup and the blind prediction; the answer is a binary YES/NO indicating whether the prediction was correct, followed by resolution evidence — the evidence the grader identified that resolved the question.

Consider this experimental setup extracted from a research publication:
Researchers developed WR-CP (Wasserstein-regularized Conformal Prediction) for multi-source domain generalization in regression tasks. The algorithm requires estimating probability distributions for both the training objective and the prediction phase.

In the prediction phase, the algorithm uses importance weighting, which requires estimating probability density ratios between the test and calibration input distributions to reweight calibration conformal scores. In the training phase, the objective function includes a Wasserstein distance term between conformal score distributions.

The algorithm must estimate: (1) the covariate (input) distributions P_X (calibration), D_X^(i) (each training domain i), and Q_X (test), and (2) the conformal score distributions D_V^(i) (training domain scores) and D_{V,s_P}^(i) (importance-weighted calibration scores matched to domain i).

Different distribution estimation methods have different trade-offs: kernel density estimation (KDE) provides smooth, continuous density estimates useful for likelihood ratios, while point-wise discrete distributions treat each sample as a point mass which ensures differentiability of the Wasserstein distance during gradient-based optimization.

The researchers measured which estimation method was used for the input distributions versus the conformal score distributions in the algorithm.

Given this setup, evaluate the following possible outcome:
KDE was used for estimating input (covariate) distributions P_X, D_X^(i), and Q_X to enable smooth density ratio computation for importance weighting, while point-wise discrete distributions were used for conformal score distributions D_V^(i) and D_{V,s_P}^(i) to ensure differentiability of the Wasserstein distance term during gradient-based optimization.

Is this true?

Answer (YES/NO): YES